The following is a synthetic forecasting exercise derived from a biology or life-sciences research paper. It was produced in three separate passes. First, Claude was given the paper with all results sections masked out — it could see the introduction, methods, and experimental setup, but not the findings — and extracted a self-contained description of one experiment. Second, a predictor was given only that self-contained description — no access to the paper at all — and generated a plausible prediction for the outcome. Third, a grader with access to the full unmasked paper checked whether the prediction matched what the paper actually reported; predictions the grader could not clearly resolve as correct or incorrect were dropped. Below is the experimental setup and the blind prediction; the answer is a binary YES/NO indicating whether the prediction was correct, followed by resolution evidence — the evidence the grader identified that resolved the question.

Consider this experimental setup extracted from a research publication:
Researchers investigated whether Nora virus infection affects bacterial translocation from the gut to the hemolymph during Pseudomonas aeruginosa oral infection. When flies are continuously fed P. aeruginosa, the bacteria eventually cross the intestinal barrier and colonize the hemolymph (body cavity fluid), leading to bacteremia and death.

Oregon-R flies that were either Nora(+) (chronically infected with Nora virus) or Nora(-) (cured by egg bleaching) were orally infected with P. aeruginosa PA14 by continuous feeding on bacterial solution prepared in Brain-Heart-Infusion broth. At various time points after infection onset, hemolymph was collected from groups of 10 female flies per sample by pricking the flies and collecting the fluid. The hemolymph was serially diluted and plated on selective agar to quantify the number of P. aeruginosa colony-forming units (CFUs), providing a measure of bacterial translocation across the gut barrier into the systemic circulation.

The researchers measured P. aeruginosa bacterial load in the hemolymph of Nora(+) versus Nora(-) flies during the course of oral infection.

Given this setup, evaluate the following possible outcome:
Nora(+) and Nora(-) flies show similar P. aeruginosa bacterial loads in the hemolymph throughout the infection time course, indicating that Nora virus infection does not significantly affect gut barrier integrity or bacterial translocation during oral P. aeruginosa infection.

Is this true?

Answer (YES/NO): NO